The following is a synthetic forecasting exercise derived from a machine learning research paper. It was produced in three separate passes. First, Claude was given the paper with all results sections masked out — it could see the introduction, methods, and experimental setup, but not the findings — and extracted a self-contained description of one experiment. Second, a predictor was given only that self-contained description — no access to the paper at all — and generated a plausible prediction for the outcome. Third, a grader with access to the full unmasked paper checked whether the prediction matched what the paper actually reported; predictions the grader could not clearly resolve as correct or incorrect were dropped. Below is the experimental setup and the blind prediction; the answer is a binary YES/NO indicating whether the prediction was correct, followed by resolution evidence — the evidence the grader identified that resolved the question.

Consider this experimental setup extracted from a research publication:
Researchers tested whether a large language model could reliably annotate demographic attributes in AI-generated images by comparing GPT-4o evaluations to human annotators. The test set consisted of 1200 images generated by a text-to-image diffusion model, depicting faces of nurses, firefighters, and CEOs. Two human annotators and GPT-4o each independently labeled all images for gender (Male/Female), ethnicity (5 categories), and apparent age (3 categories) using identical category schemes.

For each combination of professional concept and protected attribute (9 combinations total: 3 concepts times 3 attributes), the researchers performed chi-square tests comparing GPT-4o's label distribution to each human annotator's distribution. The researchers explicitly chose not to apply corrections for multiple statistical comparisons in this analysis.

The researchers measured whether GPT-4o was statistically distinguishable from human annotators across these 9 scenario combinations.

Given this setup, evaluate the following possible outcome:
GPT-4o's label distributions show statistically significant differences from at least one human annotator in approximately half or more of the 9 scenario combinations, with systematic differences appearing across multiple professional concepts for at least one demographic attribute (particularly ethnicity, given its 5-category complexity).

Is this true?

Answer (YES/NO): NO